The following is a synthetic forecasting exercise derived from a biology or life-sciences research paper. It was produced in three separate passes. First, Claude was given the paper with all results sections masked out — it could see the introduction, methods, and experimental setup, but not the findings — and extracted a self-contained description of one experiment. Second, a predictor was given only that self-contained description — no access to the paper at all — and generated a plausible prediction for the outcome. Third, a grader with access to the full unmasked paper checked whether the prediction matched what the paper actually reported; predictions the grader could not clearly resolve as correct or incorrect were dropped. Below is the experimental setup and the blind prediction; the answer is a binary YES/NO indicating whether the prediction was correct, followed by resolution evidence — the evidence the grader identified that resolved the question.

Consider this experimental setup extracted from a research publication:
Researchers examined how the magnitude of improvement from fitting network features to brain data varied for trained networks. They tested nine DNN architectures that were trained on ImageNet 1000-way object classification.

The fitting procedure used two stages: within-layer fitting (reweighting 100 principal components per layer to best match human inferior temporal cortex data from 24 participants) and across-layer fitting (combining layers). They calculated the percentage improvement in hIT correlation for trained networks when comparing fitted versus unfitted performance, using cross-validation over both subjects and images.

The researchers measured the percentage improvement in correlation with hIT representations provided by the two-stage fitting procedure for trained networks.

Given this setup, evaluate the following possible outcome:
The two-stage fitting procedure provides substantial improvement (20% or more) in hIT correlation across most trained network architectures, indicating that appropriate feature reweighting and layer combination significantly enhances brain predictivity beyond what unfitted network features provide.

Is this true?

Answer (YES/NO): YES